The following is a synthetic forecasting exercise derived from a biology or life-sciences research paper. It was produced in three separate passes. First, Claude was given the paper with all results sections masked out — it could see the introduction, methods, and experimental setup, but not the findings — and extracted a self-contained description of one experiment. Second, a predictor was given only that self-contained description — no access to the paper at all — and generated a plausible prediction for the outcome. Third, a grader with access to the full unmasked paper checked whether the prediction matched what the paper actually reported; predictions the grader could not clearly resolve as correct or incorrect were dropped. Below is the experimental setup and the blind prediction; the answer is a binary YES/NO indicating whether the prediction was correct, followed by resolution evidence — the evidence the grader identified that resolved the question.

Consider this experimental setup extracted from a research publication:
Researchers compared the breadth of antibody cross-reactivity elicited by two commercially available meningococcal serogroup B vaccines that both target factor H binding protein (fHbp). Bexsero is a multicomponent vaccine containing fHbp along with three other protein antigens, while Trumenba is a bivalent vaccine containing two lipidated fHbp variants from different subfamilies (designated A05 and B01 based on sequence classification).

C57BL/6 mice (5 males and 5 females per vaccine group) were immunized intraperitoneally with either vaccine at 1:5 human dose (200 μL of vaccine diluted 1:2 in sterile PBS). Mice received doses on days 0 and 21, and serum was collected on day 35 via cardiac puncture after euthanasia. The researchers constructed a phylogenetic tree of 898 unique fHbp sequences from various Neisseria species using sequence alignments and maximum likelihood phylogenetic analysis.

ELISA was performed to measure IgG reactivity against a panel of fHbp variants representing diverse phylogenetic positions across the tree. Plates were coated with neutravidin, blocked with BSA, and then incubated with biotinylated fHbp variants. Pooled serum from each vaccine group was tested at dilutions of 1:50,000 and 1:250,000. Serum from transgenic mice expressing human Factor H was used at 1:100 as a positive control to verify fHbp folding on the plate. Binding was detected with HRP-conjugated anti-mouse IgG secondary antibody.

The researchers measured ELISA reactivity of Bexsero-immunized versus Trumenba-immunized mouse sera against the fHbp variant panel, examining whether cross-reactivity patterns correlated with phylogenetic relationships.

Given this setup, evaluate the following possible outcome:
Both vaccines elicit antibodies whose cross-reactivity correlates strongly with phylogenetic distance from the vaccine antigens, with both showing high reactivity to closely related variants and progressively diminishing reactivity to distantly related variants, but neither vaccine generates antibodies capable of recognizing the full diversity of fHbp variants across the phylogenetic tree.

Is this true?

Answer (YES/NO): NO